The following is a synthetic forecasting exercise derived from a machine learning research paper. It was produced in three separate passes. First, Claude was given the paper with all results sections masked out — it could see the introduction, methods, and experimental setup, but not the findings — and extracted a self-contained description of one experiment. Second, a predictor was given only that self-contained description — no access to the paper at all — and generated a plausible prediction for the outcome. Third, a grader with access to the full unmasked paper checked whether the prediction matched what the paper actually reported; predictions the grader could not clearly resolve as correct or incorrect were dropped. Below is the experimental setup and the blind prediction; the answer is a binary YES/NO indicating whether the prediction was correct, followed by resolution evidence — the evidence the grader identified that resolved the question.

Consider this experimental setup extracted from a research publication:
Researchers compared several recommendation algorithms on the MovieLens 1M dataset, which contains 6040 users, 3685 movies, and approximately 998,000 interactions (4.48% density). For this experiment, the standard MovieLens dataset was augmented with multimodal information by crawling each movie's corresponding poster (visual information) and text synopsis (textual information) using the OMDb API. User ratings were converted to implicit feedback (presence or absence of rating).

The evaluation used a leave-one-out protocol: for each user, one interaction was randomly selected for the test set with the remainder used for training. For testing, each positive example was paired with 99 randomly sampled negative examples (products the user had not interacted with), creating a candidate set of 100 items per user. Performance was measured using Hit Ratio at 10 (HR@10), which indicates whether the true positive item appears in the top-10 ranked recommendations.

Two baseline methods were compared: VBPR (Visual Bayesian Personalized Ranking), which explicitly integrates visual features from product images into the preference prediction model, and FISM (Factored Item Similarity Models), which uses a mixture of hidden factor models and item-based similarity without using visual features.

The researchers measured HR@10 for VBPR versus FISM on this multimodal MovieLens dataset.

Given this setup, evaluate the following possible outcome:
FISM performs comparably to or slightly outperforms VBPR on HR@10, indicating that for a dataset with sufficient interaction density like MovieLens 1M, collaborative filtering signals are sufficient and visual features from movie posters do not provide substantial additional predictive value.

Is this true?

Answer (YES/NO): NO